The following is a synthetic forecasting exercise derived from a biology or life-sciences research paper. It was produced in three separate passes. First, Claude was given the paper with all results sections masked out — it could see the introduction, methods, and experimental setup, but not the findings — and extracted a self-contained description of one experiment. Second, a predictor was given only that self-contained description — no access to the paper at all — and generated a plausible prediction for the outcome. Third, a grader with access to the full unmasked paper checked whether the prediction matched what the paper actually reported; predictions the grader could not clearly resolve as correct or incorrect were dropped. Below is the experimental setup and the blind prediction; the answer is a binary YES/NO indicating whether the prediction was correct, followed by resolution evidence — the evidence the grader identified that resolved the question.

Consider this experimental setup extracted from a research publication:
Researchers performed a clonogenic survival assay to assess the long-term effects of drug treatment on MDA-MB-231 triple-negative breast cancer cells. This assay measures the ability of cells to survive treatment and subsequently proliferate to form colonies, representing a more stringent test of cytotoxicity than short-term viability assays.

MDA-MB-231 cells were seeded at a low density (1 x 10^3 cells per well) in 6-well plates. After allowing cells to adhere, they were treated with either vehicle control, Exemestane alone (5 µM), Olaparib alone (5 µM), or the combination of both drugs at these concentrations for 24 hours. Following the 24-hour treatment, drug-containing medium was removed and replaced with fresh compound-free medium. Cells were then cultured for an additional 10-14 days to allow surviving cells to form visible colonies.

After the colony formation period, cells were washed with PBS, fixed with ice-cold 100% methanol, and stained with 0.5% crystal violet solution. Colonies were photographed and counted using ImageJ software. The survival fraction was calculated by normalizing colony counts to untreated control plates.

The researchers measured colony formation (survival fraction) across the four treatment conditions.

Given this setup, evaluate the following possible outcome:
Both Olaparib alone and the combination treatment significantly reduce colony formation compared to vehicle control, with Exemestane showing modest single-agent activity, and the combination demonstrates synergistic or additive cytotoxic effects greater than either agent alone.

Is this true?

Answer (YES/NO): NO